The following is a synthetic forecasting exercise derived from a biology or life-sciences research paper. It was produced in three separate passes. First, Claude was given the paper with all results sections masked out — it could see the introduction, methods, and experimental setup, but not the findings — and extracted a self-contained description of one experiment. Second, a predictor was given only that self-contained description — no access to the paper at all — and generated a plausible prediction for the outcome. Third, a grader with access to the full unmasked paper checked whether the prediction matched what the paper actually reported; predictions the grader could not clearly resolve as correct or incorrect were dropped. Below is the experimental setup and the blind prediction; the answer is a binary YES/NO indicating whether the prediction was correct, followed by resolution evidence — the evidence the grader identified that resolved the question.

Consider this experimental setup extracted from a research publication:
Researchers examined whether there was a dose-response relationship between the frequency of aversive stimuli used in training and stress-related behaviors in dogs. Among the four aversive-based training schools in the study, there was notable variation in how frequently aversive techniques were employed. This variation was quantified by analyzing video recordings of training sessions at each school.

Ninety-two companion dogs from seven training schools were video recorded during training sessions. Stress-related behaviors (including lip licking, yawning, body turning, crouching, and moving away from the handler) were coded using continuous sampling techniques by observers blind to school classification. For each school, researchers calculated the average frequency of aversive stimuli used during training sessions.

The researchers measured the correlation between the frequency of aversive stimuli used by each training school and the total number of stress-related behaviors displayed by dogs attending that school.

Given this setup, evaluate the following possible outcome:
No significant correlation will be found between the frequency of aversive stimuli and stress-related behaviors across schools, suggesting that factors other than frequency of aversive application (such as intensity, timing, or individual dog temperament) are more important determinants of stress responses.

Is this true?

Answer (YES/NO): NO